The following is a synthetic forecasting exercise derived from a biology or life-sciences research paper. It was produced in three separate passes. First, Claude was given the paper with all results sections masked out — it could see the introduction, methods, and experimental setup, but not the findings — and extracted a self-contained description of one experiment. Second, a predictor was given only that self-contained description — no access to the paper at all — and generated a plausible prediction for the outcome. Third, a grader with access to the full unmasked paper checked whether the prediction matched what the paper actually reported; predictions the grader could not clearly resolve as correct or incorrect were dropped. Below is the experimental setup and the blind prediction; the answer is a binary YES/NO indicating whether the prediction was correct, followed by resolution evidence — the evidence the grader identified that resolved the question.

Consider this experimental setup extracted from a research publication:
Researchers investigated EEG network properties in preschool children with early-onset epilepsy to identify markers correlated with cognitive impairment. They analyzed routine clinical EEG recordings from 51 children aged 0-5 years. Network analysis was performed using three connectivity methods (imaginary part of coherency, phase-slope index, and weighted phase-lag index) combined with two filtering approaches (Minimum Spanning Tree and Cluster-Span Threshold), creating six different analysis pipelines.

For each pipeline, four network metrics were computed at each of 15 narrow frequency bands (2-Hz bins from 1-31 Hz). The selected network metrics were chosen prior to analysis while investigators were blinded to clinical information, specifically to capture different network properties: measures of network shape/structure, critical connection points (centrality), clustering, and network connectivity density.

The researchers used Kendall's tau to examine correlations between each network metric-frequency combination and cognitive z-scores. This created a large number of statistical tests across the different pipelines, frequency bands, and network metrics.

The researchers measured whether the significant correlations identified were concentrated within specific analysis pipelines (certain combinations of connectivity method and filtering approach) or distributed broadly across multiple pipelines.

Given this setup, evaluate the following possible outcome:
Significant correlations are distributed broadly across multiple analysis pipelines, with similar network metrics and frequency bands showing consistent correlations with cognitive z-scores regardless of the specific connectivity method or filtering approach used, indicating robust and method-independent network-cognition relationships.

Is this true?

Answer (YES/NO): NO